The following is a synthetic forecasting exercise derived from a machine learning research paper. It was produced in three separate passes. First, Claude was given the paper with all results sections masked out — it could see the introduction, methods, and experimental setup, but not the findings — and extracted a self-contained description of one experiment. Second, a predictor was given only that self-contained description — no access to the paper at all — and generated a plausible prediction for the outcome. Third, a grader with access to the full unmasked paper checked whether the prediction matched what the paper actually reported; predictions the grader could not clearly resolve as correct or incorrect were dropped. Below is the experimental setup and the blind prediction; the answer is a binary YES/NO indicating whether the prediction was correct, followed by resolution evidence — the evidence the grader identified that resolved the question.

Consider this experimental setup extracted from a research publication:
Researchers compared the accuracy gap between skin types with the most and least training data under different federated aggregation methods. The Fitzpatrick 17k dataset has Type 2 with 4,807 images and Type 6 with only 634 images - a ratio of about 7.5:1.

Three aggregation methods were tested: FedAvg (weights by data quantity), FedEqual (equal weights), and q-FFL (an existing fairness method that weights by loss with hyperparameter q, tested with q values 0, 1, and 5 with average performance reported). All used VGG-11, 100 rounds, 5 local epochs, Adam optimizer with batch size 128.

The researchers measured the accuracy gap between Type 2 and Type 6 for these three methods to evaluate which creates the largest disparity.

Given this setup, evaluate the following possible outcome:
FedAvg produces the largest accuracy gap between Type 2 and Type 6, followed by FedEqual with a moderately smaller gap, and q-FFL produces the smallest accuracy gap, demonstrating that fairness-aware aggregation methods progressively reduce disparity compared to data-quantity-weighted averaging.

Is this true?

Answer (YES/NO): NO